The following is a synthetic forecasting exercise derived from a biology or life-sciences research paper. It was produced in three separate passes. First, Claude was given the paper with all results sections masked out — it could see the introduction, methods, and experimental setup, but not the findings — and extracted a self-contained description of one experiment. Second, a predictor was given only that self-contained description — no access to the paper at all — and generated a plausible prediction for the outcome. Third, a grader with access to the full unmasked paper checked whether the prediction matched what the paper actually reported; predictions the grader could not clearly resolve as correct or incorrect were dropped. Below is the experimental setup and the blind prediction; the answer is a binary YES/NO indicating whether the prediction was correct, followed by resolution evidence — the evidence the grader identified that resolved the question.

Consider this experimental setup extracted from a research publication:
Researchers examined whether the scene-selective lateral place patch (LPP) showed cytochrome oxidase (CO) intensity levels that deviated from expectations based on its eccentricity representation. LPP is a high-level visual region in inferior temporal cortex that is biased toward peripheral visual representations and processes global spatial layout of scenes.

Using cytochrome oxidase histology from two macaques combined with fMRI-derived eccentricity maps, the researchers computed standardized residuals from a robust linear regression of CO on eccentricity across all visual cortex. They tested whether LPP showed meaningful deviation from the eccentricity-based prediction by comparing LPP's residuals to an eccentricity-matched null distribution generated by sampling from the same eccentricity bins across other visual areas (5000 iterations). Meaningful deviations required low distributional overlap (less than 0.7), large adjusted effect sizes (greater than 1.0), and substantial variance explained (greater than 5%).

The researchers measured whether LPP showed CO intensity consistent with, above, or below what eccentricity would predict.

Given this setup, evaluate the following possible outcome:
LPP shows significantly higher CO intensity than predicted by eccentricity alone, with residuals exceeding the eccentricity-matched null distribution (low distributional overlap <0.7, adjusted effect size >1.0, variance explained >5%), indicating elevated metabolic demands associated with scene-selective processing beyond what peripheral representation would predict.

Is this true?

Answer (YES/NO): NO